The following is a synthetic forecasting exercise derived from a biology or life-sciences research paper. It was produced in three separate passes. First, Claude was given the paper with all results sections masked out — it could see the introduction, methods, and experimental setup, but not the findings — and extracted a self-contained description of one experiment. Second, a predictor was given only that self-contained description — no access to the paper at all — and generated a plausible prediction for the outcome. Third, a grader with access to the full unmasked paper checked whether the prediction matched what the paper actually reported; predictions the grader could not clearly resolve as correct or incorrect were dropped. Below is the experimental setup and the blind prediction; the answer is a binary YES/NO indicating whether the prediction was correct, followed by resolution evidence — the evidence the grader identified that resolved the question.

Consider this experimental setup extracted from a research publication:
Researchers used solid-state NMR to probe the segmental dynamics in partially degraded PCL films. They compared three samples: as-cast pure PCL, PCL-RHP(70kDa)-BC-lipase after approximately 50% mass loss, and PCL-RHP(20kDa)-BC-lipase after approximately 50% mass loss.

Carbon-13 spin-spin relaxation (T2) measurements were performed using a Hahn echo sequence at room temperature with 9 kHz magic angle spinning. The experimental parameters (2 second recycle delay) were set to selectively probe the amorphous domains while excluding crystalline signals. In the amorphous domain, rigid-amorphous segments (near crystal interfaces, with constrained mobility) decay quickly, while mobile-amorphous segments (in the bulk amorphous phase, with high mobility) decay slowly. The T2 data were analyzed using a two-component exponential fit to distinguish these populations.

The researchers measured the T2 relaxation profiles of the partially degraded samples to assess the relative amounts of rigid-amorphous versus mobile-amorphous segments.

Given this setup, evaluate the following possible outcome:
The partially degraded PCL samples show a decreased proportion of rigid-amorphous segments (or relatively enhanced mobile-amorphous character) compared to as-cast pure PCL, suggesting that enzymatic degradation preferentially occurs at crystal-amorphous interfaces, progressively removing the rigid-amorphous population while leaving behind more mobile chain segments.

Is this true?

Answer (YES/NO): NO